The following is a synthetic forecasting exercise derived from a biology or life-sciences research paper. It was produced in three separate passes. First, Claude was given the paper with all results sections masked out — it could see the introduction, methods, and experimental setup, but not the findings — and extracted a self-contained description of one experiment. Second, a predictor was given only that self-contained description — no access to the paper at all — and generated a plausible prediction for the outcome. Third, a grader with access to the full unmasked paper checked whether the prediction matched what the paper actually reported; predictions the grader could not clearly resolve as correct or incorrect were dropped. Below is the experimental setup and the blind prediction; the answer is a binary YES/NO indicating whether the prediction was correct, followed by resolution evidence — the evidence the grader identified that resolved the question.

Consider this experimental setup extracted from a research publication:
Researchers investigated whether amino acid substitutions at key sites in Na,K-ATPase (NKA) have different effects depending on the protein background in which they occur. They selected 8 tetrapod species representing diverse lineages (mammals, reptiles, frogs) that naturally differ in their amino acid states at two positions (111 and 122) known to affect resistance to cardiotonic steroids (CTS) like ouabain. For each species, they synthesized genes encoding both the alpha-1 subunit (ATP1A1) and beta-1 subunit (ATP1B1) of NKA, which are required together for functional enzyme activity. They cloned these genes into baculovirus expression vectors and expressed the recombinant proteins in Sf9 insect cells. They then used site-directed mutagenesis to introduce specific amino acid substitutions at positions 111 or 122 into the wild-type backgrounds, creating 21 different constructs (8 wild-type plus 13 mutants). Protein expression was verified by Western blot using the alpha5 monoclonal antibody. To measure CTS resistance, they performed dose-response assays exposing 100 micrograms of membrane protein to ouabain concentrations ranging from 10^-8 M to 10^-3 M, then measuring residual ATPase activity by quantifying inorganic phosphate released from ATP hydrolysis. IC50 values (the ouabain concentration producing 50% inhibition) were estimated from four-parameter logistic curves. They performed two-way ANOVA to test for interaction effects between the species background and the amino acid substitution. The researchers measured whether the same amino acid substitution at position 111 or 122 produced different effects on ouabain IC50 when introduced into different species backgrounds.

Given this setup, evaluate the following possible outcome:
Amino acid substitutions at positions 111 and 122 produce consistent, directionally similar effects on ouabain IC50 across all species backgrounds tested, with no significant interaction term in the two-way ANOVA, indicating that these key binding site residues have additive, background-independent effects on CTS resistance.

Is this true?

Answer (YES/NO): NO